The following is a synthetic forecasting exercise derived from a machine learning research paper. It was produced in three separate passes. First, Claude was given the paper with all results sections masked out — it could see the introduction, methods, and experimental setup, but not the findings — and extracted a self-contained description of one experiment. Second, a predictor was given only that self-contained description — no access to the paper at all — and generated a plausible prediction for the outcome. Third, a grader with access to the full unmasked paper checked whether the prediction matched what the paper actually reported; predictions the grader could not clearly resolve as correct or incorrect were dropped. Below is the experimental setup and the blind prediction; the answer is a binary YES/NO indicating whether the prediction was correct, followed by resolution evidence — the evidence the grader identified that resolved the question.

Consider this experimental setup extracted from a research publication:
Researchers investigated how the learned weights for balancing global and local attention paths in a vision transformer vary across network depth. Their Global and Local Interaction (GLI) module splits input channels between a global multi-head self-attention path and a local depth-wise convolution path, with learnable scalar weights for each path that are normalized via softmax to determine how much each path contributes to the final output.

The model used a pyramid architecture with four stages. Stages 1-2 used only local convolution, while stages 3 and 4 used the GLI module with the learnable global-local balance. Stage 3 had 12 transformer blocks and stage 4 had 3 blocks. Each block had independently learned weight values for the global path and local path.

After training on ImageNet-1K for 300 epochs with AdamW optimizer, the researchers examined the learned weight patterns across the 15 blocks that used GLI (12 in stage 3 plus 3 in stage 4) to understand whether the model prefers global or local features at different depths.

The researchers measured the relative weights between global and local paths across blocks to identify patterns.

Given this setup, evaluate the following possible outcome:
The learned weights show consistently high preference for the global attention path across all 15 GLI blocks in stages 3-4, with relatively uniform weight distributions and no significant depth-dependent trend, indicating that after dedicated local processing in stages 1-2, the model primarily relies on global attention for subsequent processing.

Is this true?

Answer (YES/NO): NO